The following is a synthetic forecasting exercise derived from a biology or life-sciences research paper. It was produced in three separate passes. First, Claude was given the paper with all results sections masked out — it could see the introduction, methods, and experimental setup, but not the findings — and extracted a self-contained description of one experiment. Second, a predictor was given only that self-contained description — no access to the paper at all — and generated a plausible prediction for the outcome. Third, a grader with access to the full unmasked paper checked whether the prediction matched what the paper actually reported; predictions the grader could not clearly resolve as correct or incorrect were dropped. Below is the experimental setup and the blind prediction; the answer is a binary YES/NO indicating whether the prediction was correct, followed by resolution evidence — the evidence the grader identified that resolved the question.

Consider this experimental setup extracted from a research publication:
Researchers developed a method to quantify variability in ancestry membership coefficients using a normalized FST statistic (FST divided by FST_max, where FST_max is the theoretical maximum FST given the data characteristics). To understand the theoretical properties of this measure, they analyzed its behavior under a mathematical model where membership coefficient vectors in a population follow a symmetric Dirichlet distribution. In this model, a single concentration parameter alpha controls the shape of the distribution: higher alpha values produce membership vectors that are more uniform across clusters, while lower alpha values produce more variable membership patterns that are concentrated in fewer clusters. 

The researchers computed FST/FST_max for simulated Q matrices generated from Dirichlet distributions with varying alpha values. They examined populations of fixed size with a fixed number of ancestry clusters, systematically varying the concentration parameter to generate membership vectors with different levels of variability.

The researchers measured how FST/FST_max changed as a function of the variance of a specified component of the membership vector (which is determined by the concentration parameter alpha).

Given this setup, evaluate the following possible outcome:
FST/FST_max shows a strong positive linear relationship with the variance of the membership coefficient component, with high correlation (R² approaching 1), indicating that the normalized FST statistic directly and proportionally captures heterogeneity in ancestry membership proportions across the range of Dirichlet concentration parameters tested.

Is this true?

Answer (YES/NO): YES